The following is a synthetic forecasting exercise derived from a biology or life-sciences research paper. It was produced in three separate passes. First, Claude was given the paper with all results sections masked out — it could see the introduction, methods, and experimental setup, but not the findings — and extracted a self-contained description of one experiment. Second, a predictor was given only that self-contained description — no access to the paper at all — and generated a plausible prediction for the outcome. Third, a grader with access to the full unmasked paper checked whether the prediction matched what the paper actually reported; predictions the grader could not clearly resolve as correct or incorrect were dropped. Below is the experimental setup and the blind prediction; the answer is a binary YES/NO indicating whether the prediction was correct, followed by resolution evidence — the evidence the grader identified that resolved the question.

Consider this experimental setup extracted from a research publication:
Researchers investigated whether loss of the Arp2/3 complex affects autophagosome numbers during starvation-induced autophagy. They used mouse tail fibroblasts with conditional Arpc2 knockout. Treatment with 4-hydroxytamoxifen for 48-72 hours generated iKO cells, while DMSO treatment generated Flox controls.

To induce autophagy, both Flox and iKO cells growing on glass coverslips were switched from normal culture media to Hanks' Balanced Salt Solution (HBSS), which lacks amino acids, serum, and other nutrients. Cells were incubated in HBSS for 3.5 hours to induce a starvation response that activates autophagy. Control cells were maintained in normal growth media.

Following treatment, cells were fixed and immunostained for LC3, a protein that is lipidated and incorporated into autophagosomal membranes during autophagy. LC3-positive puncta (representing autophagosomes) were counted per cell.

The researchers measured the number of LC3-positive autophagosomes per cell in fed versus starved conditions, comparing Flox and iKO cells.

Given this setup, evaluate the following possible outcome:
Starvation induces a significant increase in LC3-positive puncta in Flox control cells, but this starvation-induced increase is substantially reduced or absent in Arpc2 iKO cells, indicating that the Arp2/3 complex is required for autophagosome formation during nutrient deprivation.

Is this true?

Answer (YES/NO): NO